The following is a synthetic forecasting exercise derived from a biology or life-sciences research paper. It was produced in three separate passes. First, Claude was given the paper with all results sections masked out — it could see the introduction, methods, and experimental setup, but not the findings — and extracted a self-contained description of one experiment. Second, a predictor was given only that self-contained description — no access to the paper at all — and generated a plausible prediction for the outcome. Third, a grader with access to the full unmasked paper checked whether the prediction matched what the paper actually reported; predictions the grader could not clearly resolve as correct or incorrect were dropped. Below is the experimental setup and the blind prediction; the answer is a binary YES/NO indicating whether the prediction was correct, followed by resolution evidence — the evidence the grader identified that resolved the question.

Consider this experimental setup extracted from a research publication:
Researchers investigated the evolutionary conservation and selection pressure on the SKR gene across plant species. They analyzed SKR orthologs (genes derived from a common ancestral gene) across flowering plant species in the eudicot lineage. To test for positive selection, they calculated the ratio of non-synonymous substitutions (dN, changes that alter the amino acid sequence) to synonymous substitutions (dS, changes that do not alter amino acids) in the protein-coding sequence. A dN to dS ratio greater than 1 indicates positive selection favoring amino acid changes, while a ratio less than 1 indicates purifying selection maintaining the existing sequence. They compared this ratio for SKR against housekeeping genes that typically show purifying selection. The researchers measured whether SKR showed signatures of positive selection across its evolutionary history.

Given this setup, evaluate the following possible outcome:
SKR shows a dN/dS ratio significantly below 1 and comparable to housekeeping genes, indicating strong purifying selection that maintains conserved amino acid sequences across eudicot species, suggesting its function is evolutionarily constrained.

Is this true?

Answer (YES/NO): NO